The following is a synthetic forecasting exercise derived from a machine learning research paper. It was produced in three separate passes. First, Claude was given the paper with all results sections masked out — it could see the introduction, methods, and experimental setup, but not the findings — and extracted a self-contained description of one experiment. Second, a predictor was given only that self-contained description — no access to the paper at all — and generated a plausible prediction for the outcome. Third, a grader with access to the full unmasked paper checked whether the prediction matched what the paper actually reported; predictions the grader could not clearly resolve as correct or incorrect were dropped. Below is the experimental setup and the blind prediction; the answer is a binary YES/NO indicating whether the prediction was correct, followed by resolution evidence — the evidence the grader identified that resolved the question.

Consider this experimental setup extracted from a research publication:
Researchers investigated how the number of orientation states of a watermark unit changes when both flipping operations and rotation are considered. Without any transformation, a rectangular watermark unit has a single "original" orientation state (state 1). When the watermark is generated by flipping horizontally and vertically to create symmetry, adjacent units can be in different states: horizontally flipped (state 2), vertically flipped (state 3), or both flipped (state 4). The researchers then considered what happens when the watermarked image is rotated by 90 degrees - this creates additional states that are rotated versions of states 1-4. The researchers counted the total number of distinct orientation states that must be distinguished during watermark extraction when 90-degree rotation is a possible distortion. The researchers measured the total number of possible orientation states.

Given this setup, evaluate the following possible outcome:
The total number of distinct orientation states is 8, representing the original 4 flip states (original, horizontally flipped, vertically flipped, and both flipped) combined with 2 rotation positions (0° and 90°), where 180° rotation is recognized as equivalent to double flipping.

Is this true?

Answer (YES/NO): YES